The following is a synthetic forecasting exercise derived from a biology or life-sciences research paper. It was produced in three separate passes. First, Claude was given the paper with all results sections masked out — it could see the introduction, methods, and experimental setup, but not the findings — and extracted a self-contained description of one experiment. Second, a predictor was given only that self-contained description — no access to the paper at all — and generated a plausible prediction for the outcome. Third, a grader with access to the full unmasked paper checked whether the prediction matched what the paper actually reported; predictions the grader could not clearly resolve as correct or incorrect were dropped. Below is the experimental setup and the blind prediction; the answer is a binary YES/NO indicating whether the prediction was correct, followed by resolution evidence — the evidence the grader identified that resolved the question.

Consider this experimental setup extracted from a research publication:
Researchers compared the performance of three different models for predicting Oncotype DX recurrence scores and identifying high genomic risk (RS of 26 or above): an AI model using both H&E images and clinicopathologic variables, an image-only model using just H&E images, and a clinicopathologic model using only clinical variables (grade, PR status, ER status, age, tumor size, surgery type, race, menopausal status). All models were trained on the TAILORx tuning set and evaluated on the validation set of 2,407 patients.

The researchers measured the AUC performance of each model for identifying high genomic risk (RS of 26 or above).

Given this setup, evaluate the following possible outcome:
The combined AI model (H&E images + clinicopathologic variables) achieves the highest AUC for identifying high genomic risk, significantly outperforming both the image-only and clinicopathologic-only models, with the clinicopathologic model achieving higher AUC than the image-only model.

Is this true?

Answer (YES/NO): NO